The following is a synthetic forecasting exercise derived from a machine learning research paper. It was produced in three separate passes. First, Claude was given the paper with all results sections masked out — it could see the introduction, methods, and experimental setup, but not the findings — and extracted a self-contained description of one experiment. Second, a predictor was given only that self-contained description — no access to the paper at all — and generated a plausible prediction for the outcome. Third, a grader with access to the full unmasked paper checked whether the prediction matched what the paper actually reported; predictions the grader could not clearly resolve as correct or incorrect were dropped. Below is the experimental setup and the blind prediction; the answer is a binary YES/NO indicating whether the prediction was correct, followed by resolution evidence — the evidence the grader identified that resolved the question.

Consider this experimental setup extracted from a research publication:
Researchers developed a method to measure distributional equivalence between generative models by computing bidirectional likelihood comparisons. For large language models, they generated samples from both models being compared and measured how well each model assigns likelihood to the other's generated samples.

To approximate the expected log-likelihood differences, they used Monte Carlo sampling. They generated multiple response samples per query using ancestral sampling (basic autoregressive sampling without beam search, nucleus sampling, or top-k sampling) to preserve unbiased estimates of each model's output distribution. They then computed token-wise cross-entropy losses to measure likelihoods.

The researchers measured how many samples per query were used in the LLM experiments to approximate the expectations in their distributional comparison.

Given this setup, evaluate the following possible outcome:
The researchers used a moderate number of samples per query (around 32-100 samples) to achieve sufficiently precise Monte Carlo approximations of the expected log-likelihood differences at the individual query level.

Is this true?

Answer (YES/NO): YES